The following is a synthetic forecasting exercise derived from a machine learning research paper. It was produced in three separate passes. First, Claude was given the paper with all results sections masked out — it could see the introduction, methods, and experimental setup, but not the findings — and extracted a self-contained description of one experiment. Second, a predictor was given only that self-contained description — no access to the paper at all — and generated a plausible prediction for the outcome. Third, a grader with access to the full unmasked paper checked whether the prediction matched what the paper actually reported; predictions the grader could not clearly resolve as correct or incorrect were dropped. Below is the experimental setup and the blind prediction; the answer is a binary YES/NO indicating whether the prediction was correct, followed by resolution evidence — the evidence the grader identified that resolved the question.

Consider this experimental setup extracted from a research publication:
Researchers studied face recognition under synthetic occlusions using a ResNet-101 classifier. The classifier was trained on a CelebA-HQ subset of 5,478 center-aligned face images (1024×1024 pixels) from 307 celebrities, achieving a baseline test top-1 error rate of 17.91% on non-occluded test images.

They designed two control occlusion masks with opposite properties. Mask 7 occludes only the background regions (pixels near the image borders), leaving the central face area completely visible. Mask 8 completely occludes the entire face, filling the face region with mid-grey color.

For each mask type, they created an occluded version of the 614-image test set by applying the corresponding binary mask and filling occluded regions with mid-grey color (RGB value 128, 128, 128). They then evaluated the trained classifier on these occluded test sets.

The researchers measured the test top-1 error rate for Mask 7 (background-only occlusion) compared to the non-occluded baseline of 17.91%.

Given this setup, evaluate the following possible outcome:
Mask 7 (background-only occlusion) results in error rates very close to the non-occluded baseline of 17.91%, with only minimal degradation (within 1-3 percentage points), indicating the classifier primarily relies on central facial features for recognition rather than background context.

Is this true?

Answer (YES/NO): NO